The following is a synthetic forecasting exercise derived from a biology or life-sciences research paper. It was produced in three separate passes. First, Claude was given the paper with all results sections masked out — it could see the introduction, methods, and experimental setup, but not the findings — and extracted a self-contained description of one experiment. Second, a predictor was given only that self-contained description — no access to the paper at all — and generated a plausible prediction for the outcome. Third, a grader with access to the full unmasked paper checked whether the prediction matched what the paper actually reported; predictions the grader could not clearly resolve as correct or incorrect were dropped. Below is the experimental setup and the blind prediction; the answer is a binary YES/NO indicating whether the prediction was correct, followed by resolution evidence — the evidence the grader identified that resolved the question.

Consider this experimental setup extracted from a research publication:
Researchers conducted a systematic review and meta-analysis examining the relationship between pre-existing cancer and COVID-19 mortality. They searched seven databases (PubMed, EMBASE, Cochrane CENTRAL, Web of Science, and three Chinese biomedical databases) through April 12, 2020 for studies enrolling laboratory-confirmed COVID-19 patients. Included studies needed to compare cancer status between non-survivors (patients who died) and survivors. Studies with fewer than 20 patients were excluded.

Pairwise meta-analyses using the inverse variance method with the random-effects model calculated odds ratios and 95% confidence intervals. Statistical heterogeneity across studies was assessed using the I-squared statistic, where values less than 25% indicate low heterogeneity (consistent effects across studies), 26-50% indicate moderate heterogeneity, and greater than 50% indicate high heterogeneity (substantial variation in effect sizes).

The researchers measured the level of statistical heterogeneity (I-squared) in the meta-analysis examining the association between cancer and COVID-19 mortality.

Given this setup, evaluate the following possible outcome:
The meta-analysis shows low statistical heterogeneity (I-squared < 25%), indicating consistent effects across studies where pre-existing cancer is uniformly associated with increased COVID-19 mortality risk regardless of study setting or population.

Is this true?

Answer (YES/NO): YES